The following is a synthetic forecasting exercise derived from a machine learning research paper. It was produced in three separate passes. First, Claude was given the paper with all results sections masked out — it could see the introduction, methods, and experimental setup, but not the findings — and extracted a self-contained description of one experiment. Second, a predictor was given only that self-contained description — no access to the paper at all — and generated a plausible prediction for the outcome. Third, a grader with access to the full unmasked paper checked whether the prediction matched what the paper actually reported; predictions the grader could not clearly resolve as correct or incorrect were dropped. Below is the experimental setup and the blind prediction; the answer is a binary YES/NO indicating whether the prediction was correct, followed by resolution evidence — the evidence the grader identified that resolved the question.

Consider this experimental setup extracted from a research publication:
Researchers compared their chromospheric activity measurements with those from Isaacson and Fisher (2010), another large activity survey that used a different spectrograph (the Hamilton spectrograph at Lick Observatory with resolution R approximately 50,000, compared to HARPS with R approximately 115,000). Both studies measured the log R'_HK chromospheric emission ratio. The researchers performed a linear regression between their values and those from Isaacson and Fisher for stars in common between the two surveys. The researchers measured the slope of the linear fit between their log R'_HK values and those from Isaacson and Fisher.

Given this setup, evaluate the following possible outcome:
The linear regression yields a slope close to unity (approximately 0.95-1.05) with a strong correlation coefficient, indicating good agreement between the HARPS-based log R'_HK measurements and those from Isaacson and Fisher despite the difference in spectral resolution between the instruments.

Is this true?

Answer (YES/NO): NO